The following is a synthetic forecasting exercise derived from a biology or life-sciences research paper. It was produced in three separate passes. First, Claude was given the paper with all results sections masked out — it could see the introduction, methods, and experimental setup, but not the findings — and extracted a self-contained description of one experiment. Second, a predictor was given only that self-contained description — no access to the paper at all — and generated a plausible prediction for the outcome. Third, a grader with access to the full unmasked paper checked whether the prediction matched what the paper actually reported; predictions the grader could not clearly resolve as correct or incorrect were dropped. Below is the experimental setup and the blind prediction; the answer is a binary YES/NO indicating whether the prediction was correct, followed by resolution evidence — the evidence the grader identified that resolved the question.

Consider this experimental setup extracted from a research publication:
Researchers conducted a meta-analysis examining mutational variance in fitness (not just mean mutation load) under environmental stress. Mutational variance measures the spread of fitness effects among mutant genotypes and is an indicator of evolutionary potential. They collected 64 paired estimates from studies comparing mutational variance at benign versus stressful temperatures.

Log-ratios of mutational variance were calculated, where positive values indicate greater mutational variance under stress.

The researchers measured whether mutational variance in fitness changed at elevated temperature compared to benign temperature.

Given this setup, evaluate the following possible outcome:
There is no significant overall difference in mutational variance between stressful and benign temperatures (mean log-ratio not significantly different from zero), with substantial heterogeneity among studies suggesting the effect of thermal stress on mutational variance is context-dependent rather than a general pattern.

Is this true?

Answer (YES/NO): NO